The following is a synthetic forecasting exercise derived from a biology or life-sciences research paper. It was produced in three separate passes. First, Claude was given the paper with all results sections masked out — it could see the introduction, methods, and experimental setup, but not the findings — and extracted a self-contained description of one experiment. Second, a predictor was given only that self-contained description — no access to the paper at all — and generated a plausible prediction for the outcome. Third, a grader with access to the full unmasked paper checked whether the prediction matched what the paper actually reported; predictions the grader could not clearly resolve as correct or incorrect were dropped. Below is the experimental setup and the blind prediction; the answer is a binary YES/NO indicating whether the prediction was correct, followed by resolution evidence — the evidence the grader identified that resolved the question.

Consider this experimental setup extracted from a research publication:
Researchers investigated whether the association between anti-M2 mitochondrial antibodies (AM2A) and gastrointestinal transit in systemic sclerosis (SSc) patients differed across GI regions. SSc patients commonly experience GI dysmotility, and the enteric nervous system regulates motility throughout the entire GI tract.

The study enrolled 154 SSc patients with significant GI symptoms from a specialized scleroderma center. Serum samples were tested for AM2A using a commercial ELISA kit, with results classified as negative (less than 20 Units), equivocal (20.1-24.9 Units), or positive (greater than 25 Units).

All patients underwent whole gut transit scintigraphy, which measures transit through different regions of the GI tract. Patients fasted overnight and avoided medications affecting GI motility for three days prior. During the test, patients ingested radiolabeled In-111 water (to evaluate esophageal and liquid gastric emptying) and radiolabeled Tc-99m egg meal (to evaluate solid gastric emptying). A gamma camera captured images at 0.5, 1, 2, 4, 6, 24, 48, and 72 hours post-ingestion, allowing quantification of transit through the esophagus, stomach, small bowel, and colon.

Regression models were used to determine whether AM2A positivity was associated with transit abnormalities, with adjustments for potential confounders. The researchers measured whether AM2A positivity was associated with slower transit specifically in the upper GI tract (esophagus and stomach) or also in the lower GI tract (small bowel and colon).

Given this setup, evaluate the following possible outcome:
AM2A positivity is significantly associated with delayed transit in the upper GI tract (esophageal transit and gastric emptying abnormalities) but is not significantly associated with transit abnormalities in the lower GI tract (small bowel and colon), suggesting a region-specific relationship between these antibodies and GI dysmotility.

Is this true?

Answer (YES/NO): YES